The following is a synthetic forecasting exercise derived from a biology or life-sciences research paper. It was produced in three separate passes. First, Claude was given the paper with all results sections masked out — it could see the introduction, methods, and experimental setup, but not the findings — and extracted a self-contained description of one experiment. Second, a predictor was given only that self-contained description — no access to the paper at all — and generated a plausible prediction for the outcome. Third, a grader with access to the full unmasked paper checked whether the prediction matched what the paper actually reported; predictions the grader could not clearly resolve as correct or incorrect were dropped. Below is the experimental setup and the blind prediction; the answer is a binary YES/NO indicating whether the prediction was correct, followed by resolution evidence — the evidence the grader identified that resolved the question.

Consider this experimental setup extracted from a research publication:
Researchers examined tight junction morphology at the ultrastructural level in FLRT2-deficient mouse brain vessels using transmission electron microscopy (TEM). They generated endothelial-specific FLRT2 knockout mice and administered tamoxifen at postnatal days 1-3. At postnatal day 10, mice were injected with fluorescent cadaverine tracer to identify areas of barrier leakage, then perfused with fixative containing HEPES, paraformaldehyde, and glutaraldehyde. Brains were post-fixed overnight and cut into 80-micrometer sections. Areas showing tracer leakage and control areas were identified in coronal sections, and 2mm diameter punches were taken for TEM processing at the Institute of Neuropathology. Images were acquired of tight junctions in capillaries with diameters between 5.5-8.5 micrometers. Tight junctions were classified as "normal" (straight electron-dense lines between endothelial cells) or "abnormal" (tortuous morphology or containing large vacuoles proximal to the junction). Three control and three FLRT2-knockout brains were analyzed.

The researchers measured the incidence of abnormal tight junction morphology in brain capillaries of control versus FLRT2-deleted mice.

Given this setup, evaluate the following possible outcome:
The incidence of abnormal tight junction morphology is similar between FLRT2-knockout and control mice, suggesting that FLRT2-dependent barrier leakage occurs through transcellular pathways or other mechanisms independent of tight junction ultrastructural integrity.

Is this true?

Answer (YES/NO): NO